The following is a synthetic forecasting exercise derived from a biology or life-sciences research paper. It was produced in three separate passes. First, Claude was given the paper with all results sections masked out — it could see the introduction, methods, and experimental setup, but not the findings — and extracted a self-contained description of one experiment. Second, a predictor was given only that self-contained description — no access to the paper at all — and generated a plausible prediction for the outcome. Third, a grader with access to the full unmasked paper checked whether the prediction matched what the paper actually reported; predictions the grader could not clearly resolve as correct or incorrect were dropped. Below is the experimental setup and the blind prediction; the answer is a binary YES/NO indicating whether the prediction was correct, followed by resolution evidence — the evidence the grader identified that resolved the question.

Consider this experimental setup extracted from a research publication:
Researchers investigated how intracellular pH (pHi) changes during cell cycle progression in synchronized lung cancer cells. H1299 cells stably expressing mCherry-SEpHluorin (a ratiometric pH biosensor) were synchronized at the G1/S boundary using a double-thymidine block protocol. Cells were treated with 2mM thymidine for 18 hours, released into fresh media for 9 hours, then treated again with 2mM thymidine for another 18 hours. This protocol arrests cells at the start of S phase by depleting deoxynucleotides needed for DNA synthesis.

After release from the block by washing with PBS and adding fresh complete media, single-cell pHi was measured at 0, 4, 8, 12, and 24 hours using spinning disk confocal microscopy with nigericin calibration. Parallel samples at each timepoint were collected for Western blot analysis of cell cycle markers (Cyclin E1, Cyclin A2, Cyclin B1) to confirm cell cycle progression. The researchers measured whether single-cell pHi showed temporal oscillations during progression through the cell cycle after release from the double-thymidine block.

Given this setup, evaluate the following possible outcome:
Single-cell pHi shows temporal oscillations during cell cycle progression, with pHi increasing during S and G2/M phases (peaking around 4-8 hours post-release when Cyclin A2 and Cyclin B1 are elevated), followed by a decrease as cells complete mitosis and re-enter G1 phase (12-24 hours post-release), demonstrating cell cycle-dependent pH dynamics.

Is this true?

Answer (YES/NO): NO